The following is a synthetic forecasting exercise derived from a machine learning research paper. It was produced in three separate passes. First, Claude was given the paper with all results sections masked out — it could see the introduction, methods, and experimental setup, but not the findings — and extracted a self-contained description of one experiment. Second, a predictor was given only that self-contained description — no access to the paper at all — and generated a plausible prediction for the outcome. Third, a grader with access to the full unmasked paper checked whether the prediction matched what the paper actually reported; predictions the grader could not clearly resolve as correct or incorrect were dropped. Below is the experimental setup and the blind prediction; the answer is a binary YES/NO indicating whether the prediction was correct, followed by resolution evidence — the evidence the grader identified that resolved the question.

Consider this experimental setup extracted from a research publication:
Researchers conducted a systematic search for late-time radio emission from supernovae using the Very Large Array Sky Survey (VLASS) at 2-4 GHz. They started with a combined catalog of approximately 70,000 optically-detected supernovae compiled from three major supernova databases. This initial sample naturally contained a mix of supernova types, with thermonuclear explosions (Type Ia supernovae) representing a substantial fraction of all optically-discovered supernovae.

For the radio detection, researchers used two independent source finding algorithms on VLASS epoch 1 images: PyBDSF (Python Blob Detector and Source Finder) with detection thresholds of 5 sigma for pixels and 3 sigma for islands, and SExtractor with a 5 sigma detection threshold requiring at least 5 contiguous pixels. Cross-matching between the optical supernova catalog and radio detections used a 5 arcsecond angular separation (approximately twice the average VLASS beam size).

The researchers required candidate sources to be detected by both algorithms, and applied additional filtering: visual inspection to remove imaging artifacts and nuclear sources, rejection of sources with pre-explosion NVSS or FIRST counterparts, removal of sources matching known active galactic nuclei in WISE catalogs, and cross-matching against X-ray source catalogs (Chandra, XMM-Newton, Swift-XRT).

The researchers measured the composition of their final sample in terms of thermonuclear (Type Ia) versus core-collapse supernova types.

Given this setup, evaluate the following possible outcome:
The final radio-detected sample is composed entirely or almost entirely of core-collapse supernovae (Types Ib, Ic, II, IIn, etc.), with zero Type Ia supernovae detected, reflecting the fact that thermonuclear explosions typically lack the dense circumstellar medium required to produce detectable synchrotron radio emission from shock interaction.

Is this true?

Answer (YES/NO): YES